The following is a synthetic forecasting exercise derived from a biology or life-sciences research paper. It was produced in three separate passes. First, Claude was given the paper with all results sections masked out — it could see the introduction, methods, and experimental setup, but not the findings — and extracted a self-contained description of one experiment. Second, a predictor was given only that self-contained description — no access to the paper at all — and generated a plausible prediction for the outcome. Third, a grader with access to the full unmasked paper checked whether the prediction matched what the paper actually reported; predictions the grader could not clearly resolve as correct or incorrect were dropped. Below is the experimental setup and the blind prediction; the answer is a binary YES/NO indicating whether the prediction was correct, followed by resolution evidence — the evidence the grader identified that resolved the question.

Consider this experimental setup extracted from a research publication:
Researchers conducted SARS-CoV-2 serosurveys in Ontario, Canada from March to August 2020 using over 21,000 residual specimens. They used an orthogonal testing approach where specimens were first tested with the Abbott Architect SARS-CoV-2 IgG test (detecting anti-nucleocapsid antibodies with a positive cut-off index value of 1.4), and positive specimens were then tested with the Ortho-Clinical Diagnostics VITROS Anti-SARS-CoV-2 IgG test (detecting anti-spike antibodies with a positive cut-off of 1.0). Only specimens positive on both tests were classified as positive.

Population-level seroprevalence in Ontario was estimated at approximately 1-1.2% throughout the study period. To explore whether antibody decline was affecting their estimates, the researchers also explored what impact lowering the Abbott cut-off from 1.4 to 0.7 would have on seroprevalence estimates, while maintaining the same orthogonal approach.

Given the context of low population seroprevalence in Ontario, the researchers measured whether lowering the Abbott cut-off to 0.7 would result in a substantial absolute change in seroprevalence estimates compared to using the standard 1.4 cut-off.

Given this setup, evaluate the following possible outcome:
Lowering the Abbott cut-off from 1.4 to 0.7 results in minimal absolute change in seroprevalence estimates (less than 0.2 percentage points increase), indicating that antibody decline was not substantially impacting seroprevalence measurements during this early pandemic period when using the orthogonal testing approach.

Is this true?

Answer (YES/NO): NO